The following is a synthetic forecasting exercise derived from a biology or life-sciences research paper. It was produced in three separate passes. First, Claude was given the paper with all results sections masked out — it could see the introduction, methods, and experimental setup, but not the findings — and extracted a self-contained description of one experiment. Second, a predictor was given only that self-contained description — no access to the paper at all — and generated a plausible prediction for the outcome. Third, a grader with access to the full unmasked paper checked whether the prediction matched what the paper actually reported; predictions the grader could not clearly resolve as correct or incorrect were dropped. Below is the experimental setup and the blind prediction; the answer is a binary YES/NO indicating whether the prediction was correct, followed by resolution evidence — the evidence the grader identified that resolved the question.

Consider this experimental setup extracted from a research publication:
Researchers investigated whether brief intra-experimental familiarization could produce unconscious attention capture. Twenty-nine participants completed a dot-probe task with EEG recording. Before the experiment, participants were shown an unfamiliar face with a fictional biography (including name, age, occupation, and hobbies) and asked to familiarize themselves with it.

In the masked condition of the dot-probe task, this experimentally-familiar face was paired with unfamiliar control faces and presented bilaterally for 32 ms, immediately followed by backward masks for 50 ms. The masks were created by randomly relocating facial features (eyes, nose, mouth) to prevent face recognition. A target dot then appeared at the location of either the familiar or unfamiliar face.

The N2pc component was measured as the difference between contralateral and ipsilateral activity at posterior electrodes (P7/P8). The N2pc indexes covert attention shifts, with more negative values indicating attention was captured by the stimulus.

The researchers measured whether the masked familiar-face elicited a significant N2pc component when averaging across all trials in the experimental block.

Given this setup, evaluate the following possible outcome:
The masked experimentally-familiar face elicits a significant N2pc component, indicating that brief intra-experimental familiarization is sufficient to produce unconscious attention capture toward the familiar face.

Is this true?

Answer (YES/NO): NO